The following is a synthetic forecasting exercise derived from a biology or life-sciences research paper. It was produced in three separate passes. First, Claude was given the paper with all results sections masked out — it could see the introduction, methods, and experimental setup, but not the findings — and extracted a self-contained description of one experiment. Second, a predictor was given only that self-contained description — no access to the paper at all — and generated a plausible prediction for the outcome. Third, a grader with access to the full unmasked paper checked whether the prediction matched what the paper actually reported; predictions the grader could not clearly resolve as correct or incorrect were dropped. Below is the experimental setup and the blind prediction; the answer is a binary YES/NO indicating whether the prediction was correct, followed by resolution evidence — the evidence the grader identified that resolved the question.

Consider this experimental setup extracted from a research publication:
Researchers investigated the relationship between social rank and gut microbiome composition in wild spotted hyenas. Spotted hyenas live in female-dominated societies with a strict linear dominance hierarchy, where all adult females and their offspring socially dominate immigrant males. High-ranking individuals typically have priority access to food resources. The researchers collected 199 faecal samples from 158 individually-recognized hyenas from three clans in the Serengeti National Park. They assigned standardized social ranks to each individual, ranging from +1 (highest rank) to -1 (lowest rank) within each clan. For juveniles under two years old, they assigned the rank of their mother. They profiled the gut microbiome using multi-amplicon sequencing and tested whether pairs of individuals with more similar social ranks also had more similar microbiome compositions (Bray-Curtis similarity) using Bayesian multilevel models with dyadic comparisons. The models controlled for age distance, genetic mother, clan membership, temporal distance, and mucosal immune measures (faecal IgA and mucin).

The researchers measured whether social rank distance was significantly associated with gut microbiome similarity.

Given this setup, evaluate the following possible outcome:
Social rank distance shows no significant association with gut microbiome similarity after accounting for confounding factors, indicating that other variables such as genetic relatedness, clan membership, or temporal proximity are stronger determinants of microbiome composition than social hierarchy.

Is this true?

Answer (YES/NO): YES